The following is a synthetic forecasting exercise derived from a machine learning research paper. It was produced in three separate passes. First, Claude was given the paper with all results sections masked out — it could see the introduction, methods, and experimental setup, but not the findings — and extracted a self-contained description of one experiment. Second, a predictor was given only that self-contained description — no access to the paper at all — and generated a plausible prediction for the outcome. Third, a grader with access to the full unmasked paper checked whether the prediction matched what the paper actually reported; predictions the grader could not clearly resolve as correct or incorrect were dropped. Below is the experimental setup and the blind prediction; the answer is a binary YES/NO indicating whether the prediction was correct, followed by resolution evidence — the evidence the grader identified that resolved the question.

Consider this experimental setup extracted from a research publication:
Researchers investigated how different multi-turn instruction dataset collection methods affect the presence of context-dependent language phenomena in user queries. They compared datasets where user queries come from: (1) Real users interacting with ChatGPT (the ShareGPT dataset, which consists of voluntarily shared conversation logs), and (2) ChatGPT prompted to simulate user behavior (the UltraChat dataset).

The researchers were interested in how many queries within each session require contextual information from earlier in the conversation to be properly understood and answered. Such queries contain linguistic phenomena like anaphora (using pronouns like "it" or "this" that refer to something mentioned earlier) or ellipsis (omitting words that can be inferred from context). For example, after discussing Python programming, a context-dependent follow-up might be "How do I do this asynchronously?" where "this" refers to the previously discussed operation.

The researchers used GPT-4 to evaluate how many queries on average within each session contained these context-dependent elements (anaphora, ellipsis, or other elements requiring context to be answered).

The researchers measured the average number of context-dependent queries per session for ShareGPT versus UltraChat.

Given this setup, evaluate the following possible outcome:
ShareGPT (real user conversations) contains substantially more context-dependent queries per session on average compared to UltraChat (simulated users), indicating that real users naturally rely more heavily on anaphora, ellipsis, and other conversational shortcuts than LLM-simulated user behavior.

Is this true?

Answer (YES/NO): YES